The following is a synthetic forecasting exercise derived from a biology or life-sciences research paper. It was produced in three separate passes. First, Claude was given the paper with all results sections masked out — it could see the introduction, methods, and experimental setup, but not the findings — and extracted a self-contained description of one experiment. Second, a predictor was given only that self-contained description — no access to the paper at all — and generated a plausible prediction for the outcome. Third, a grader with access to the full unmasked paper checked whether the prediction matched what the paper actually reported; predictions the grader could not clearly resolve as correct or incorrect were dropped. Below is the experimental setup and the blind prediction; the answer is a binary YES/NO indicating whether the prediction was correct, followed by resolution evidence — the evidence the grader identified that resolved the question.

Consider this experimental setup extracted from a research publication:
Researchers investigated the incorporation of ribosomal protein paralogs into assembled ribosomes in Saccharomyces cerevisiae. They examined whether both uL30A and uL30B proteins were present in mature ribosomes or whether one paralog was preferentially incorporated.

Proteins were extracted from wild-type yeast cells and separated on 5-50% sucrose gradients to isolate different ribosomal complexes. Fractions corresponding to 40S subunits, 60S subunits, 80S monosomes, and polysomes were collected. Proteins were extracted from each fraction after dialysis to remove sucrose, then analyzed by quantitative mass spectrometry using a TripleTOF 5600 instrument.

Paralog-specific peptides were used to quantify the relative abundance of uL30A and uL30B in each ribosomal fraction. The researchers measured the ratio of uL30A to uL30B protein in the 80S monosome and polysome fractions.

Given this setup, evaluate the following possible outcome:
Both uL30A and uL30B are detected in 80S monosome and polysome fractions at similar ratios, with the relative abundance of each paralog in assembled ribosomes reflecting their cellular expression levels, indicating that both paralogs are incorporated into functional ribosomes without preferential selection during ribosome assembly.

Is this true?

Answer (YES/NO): NO